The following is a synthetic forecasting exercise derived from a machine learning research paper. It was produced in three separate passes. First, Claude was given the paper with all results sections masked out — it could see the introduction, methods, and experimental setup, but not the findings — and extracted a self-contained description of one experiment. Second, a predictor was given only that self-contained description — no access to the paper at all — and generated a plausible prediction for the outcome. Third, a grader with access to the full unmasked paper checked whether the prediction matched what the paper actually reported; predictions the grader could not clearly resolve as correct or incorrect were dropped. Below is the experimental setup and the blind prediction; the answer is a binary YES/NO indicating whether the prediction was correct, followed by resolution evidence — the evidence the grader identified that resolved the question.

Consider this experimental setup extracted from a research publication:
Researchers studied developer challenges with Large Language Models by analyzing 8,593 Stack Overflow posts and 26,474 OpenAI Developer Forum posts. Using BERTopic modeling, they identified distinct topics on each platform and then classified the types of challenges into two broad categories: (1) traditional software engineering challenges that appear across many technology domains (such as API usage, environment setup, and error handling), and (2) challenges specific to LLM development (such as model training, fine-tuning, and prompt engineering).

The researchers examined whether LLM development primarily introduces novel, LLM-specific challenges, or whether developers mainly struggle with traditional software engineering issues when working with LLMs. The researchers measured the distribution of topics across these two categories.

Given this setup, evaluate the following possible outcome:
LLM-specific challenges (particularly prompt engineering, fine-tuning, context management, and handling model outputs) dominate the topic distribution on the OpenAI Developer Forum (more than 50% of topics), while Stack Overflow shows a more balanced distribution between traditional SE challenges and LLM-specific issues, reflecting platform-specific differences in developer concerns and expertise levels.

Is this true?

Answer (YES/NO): NO